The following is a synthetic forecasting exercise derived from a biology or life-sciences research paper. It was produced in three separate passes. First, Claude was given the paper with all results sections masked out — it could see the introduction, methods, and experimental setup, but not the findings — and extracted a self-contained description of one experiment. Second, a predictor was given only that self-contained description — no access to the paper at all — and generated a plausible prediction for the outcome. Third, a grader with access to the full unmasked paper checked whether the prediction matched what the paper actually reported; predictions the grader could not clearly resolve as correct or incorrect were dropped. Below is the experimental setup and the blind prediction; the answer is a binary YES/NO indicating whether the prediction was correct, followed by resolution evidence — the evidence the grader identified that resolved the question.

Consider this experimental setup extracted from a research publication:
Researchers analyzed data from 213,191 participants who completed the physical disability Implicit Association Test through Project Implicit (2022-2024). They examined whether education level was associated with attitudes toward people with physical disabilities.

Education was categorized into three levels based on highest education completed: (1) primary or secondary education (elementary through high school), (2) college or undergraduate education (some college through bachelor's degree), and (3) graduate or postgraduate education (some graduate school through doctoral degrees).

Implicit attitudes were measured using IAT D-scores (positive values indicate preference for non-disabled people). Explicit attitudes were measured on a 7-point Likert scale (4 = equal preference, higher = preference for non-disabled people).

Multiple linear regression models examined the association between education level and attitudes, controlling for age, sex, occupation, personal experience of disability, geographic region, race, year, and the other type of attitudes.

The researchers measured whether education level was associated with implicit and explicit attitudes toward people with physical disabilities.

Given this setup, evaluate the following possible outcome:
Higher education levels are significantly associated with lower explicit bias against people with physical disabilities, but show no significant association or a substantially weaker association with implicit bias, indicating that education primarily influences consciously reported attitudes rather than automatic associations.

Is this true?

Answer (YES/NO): NO